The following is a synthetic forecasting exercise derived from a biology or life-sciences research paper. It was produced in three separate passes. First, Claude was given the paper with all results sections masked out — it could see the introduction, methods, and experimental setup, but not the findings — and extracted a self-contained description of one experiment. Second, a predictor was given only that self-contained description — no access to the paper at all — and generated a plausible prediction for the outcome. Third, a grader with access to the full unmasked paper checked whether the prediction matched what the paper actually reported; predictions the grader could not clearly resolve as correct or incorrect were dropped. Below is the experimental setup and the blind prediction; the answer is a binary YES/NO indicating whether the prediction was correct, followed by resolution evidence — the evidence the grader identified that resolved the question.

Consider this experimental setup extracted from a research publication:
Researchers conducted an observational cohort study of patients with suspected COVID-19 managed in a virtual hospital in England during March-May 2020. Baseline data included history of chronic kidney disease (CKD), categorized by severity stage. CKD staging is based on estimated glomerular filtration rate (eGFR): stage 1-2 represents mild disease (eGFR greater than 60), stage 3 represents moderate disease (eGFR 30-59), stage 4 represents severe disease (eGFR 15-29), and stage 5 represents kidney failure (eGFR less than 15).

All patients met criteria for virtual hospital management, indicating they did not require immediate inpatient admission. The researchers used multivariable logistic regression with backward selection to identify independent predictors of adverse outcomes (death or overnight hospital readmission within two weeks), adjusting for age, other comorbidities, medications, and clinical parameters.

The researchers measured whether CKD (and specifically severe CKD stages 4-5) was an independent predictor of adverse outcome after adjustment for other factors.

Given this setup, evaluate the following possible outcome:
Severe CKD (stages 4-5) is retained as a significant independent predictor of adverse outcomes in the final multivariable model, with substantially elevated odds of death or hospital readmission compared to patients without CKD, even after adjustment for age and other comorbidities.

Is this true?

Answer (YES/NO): YES